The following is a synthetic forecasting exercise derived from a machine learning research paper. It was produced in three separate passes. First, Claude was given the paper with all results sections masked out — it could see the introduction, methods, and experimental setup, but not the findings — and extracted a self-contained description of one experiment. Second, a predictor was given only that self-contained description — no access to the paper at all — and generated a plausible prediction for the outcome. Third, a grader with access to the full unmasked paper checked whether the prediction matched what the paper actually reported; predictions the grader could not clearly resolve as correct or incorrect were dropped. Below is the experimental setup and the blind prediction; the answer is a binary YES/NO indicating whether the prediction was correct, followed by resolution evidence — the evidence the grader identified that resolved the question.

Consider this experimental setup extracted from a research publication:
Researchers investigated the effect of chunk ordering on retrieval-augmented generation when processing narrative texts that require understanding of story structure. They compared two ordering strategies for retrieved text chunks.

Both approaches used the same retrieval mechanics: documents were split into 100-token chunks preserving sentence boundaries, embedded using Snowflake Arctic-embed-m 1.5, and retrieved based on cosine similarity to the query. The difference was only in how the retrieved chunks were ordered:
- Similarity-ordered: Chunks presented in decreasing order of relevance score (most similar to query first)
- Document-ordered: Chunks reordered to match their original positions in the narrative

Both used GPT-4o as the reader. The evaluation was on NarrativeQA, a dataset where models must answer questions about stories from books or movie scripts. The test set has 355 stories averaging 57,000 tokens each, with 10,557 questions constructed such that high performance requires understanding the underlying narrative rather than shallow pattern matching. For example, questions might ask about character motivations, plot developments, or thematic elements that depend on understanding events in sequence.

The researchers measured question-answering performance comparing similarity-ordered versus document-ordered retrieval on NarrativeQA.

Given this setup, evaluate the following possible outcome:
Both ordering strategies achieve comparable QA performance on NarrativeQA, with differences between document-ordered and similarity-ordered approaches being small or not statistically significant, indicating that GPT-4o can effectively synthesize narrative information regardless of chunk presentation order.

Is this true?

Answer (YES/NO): NO